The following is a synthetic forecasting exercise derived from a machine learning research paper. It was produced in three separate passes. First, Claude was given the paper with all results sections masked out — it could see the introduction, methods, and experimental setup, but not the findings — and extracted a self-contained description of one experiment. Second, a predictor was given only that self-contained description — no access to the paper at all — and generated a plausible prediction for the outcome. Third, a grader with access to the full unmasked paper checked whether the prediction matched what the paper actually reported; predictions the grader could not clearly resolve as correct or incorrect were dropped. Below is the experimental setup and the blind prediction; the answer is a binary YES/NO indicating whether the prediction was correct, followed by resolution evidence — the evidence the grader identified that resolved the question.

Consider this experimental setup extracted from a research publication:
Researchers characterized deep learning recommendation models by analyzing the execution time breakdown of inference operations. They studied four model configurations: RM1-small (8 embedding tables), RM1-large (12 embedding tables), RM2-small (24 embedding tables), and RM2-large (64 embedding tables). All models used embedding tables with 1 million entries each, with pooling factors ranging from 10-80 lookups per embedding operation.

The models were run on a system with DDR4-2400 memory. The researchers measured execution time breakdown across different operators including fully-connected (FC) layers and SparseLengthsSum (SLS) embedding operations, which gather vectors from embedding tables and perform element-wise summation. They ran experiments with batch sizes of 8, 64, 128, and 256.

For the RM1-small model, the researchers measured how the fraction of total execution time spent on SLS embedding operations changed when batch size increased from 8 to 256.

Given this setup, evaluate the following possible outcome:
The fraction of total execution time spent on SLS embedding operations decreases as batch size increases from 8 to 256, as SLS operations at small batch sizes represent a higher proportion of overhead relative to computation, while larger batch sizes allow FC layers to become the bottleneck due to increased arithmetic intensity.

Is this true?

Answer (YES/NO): NO